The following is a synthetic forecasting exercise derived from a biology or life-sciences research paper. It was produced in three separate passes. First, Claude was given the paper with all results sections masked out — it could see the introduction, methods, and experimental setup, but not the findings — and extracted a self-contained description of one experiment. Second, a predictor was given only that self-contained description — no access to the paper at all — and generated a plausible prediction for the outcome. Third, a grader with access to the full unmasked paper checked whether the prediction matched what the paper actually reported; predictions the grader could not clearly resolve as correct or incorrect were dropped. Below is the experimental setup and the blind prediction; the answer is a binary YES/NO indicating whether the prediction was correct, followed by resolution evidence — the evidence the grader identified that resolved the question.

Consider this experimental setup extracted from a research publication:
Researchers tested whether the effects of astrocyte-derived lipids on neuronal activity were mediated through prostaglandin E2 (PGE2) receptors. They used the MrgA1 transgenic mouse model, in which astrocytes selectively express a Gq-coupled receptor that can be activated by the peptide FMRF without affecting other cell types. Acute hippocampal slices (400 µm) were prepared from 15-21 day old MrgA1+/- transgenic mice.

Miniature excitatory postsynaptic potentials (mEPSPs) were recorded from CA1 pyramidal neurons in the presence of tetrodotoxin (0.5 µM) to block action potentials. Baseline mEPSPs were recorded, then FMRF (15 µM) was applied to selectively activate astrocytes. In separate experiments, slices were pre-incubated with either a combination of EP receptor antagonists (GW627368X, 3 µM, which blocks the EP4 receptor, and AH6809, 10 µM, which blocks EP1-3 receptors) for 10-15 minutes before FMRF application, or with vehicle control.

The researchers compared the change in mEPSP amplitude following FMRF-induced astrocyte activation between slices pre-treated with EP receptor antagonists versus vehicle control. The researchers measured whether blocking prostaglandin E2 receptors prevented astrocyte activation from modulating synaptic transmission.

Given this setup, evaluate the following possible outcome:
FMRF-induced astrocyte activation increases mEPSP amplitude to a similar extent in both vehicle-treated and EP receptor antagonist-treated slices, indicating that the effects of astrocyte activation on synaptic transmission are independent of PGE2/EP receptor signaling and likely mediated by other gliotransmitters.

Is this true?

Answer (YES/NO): NO